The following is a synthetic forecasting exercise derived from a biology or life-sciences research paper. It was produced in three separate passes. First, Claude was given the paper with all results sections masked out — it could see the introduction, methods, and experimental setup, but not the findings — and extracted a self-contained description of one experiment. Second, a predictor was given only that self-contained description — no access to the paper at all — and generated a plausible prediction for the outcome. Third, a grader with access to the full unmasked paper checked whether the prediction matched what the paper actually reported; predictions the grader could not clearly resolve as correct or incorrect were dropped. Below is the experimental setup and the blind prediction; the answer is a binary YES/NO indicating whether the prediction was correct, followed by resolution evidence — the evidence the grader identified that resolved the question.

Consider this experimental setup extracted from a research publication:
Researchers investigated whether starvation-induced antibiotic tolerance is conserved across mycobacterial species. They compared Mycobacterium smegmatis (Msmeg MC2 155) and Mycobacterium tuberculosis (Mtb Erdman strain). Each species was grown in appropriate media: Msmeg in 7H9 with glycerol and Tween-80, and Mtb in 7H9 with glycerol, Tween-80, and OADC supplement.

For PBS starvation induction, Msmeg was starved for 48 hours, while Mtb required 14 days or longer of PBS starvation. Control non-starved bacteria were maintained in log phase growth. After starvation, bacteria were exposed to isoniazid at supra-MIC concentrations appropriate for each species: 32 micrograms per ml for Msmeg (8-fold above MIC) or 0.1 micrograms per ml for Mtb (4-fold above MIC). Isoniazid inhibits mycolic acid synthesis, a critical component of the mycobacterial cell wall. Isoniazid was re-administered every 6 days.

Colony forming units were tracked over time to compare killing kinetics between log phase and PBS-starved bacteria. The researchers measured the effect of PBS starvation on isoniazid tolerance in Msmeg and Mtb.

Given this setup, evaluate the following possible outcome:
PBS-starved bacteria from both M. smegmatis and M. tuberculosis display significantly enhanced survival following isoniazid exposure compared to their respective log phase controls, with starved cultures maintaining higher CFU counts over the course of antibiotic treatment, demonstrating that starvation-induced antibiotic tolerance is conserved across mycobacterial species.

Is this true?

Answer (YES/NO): YES